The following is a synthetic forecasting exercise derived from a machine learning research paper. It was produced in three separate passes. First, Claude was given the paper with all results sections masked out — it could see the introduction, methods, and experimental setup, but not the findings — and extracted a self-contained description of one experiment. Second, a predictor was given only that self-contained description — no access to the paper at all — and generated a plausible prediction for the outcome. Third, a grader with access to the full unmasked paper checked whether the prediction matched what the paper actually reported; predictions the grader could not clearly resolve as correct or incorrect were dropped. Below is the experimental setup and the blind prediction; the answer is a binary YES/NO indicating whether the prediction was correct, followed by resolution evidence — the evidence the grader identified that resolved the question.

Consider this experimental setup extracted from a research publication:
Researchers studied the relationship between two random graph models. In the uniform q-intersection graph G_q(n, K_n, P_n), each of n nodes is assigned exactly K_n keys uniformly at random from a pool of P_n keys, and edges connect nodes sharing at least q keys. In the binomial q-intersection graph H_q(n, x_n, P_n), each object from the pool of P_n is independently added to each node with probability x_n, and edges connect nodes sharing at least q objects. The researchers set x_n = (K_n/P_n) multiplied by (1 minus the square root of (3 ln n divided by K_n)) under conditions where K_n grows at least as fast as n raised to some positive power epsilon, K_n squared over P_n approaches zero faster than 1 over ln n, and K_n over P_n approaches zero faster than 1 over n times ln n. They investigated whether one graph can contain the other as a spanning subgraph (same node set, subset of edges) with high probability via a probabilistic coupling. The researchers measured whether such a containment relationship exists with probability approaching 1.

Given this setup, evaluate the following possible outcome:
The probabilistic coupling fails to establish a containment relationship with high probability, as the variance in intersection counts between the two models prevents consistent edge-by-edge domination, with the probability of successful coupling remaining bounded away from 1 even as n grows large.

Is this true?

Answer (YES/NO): NO